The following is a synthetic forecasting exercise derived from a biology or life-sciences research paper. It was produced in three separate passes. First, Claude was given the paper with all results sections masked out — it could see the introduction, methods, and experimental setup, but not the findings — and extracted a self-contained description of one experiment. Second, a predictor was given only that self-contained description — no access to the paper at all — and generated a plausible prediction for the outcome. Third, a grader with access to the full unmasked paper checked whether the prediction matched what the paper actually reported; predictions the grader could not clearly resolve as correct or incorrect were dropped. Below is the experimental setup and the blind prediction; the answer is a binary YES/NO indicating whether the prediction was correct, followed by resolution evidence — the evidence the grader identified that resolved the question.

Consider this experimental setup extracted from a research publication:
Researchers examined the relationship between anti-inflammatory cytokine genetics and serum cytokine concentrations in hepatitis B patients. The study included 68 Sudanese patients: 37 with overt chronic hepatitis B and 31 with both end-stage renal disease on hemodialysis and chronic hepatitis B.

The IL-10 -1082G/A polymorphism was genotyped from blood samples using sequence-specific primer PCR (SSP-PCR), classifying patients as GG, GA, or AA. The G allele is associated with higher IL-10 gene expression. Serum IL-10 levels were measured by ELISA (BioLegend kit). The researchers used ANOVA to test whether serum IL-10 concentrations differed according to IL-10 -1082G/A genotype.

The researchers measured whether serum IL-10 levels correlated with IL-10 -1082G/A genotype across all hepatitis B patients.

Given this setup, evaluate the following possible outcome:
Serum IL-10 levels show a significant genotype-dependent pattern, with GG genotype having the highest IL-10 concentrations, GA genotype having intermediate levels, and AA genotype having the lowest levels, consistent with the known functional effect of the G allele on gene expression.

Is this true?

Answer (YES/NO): NO